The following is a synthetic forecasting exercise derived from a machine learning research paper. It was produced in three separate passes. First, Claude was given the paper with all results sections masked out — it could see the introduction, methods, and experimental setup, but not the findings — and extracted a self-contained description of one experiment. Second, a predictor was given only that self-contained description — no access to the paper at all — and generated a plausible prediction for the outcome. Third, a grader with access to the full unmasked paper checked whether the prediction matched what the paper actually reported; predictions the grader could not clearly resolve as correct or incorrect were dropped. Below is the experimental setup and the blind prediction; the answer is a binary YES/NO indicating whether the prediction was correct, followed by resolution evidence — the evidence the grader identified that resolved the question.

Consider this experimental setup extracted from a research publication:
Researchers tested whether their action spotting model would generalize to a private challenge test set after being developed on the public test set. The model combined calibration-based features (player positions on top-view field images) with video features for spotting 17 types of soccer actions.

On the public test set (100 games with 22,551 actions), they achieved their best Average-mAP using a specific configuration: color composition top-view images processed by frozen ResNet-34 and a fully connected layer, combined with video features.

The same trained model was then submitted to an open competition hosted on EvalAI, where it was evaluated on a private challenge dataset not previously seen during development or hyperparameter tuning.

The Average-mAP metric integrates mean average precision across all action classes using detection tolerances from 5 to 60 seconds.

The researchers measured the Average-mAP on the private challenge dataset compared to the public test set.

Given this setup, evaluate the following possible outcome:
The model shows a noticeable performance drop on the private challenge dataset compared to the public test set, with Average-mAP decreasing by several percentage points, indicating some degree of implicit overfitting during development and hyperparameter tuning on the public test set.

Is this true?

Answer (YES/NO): NO